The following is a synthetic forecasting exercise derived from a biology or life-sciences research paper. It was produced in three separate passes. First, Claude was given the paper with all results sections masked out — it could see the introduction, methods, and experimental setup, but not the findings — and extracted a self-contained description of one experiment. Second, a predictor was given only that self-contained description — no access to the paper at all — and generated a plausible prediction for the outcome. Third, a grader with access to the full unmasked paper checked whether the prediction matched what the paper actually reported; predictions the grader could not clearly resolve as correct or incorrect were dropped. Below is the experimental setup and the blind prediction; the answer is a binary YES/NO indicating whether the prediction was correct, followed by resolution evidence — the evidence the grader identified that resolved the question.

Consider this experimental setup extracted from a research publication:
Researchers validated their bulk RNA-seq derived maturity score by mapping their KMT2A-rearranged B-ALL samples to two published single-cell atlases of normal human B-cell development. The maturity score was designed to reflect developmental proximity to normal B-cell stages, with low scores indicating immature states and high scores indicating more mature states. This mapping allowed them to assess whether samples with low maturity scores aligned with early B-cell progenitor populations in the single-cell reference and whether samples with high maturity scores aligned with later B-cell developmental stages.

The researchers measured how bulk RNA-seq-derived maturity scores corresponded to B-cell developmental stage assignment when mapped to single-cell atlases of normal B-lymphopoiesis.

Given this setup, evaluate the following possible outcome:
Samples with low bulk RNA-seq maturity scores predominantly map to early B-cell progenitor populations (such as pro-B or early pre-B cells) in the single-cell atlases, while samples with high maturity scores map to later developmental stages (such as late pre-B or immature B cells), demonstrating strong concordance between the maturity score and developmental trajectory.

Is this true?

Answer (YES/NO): YES